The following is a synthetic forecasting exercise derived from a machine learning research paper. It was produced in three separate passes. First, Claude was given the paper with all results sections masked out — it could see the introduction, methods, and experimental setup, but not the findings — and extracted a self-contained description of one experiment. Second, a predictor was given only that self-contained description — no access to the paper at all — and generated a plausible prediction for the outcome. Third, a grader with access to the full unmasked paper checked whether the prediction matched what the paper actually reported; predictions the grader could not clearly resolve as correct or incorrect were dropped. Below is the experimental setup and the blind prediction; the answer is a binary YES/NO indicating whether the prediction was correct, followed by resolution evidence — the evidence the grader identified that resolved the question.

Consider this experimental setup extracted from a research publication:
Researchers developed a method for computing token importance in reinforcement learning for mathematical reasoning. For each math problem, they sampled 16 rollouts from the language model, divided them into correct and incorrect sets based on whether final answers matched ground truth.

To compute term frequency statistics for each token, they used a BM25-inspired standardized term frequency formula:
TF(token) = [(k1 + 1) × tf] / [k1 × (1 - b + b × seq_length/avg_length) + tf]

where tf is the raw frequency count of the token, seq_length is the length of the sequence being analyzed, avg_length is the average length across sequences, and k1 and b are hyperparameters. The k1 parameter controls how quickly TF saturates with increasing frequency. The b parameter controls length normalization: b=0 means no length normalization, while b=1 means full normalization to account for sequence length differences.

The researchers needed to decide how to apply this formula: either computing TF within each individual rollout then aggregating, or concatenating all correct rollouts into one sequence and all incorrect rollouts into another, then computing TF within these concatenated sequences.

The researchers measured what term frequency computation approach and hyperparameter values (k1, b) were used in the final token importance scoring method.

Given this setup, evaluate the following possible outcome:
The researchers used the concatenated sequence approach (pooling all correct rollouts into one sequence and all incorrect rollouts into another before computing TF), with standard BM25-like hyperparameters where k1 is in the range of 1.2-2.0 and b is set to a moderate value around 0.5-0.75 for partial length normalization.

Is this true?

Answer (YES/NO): YES